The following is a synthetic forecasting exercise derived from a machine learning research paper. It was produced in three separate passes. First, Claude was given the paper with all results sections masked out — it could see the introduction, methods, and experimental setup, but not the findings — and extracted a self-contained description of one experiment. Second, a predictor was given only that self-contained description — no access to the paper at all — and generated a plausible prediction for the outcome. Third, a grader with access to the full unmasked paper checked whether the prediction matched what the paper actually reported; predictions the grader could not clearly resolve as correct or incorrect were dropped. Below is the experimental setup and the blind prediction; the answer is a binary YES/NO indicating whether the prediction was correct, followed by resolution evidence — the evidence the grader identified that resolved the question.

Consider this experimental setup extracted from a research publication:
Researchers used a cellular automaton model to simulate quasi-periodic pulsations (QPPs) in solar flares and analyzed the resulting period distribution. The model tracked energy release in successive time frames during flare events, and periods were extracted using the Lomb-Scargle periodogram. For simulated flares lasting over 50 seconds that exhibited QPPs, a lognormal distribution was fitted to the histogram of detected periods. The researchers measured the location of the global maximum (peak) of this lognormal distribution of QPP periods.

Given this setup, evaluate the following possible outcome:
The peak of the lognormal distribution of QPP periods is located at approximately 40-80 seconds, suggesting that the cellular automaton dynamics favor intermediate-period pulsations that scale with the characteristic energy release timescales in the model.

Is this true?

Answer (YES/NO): NO